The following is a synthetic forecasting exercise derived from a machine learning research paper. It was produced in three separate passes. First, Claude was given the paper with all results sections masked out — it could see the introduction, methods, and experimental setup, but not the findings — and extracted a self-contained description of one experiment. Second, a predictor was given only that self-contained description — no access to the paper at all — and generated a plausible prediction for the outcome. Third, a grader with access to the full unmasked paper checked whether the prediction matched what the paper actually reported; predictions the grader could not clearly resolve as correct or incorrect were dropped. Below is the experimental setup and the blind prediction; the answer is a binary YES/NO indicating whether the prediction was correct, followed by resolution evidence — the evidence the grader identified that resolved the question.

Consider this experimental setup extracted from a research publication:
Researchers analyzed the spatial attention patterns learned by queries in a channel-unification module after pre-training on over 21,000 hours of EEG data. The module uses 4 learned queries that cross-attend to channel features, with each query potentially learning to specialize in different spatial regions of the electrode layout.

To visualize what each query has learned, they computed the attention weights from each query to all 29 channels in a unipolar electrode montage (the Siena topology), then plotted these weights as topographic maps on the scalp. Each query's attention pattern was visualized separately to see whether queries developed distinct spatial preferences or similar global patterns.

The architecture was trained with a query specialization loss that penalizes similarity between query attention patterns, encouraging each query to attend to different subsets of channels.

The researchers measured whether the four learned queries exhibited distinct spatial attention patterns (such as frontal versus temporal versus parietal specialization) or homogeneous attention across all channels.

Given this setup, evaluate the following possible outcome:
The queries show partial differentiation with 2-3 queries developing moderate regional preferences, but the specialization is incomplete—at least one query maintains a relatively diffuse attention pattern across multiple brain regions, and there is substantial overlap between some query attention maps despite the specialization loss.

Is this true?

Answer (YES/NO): NO